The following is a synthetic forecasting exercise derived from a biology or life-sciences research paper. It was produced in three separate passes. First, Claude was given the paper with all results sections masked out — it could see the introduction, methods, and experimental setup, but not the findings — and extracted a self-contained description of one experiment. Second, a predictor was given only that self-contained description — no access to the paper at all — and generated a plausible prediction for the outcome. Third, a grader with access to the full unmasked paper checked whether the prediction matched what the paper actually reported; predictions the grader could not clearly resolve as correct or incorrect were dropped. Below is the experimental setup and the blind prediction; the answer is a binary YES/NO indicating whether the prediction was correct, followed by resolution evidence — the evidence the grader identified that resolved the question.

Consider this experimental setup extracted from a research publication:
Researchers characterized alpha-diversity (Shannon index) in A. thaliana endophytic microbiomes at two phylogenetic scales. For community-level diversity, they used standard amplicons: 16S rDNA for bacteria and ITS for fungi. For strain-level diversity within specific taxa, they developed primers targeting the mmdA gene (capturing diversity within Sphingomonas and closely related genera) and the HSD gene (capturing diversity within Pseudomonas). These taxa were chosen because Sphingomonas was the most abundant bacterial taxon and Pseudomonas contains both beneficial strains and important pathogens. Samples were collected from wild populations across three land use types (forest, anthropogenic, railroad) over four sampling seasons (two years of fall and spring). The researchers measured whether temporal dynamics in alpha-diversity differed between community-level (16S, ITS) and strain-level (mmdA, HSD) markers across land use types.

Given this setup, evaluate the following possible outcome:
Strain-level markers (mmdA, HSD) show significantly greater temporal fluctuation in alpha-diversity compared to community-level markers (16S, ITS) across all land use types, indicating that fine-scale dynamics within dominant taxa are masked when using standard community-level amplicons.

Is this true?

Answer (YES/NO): NO